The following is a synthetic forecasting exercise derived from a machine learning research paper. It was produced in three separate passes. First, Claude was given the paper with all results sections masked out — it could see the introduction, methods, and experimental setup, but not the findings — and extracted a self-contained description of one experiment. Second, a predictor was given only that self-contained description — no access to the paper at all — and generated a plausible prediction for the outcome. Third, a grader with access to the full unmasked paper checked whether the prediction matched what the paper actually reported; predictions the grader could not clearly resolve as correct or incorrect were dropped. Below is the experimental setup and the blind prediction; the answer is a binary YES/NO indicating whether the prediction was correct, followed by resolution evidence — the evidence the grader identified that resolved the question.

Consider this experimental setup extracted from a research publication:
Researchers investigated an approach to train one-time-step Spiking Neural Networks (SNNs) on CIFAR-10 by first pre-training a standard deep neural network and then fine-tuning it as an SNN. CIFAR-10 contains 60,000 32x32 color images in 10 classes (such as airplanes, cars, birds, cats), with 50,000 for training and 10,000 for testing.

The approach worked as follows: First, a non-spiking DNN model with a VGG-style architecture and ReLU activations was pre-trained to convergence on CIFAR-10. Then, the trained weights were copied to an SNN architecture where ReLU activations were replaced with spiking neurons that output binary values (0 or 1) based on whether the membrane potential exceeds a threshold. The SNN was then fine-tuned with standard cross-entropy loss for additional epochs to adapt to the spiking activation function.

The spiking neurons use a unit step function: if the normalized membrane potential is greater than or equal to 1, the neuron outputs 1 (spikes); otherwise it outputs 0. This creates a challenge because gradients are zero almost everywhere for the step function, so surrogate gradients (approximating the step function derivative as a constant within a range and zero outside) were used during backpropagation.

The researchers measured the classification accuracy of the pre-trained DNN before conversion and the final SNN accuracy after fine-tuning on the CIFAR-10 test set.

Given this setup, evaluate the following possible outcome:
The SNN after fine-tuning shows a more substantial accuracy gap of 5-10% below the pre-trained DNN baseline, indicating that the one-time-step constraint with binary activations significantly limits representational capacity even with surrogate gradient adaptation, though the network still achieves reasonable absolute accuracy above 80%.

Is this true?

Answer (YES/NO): NO